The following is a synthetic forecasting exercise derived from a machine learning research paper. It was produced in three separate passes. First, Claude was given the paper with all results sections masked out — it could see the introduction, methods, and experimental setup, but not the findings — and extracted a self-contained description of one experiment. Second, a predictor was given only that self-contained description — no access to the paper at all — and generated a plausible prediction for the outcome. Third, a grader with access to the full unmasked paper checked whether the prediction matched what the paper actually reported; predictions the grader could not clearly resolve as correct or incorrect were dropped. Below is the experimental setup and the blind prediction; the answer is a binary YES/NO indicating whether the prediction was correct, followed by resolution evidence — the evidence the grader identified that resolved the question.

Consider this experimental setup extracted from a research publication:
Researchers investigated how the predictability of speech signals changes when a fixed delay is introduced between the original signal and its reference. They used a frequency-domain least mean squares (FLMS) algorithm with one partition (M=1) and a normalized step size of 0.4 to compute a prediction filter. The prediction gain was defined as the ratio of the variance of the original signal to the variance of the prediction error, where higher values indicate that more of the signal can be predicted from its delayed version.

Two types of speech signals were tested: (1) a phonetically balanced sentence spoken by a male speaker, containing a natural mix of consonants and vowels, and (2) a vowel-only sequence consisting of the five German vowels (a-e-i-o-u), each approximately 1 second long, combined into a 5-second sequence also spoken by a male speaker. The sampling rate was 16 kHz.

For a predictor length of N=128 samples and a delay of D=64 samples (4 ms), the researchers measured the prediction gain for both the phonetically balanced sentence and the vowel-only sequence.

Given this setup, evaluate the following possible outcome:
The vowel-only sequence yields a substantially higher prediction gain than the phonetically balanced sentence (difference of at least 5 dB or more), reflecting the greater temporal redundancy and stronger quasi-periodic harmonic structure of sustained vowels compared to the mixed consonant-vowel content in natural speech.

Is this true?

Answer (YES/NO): YES